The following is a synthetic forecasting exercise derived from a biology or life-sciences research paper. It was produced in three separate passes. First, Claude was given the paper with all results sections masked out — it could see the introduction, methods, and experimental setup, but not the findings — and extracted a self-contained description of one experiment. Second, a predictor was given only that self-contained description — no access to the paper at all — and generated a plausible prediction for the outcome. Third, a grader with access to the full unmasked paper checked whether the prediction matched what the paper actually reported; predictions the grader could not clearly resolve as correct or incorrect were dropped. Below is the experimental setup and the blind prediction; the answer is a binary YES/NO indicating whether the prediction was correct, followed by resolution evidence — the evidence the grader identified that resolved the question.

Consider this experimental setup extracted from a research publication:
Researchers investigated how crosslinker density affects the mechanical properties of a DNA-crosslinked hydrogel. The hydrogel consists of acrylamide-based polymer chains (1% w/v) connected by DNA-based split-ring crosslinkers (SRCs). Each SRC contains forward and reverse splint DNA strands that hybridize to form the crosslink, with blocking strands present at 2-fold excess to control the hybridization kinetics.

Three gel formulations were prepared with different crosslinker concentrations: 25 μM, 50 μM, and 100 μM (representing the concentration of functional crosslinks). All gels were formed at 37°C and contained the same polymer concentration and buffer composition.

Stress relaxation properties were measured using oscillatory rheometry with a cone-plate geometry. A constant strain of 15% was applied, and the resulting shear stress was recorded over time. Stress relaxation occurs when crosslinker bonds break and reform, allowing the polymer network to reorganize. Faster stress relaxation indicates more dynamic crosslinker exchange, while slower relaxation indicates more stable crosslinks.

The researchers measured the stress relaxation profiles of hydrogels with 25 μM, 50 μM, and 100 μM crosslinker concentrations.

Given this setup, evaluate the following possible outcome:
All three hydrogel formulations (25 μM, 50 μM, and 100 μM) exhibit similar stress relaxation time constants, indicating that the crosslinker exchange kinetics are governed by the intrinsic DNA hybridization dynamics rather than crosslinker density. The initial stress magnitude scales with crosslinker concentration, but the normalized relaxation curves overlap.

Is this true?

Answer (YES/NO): YES